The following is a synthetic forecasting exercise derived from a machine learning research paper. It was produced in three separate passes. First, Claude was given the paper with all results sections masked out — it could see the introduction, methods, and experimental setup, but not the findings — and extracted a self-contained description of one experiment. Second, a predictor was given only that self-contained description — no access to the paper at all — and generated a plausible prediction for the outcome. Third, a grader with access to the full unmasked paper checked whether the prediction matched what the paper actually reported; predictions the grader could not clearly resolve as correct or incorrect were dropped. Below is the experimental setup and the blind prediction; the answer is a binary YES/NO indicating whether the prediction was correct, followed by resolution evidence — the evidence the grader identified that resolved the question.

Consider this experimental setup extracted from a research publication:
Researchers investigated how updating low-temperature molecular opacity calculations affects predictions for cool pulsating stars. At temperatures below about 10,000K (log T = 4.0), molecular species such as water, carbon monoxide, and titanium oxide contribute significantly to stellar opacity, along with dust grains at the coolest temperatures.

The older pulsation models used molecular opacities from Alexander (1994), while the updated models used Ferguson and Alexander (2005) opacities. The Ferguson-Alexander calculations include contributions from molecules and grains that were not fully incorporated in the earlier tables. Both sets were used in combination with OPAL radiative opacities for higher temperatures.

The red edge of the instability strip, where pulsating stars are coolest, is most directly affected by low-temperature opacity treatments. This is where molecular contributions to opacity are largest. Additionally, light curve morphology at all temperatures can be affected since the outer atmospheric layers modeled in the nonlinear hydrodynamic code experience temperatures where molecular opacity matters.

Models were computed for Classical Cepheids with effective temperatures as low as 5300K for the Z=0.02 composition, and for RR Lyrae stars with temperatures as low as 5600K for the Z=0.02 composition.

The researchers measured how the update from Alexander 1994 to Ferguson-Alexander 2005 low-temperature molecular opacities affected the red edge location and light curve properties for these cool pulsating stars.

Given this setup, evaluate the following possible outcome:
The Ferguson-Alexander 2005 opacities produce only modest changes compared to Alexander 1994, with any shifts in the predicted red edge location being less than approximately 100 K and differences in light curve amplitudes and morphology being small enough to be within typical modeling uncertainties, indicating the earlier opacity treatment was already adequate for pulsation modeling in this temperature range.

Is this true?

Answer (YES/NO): YES